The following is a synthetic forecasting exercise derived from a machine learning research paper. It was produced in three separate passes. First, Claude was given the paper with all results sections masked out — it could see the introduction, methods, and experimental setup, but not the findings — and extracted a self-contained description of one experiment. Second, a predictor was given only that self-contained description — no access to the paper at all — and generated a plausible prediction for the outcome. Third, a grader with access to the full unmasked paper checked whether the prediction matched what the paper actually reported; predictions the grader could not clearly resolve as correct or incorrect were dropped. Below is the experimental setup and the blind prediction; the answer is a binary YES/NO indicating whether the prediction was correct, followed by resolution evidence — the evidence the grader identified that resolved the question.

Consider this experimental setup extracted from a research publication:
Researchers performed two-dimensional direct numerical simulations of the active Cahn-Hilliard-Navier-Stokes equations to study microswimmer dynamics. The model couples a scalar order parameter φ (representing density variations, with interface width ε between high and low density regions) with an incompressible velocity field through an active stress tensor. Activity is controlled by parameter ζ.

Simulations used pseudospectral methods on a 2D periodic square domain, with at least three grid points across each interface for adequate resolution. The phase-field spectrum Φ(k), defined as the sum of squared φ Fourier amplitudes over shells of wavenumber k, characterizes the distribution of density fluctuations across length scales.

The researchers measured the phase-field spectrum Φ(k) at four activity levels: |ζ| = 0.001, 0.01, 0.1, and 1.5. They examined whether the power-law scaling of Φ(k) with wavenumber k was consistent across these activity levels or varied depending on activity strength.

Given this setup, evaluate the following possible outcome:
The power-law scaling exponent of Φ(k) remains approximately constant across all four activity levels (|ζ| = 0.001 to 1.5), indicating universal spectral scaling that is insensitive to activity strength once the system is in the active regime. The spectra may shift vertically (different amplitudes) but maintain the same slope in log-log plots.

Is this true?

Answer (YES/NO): YES